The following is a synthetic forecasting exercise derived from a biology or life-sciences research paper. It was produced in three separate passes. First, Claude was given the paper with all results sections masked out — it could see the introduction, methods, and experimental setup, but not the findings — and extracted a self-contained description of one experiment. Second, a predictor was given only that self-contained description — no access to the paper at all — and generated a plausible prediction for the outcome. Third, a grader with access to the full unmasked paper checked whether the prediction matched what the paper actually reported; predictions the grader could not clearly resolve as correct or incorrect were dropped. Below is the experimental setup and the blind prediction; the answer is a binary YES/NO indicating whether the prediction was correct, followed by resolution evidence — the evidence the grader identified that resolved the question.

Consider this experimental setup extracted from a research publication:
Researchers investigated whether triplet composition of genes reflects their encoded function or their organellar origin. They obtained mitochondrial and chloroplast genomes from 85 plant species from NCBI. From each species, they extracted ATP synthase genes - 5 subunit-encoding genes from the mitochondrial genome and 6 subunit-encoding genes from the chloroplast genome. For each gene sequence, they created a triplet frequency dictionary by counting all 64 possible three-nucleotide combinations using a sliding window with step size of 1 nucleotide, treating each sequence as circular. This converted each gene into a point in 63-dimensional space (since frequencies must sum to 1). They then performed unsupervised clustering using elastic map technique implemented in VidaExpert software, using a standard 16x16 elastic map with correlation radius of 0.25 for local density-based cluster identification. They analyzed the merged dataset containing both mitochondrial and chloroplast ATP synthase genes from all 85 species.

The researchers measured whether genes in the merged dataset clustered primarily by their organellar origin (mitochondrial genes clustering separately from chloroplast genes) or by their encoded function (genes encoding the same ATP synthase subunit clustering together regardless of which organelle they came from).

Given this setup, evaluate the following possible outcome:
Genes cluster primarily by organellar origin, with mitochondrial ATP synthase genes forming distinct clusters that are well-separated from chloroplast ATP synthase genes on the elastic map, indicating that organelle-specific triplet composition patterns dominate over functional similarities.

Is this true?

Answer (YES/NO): NO